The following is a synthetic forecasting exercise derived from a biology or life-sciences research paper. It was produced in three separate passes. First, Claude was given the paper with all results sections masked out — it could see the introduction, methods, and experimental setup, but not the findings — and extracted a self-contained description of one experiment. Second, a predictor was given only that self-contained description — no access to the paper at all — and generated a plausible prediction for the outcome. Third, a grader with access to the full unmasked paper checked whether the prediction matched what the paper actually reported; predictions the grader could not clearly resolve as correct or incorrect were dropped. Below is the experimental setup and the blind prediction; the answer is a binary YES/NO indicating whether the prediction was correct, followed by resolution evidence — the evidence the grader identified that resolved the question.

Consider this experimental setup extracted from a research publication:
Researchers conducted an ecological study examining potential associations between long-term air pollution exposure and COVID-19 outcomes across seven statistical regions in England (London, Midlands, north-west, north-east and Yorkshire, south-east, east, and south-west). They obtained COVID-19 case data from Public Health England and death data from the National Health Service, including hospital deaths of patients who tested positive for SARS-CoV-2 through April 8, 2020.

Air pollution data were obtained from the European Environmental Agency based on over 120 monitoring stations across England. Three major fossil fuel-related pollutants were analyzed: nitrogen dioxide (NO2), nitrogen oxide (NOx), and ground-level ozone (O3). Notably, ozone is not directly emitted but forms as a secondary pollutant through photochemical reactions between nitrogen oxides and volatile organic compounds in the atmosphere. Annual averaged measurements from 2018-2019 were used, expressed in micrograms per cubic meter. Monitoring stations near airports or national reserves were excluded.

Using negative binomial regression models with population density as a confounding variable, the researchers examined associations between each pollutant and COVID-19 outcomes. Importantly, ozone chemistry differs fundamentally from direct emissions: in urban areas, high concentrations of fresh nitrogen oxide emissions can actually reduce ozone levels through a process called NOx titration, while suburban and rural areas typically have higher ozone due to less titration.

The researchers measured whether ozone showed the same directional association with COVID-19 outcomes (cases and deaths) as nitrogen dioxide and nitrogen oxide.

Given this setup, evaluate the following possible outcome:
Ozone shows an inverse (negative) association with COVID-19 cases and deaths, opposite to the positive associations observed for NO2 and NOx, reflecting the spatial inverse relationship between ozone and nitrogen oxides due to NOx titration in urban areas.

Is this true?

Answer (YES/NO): NO